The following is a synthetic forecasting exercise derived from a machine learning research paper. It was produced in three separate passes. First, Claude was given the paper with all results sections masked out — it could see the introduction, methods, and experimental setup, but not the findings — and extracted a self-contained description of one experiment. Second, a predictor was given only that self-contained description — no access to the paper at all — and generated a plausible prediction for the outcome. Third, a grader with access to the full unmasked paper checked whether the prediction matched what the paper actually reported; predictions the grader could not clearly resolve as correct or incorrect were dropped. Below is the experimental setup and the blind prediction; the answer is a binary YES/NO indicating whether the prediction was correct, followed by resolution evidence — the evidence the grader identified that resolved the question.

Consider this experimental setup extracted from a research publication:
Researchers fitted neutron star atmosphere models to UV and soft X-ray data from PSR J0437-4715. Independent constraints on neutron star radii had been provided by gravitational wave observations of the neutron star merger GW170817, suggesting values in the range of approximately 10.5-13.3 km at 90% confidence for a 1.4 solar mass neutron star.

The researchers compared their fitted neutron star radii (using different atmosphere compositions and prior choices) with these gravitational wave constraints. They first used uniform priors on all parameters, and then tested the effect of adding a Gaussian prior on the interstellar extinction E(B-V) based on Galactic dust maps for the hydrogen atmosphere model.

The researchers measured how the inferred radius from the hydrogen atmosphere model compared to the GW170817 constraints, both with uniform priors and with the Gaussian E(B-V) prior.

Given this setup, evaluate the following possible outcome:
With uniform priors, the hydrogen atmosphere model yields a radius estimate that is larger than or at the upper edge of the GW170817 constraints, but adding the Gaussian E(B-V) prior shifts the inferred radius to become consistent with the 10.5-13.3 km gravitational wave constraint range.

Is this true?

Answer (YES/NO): YES